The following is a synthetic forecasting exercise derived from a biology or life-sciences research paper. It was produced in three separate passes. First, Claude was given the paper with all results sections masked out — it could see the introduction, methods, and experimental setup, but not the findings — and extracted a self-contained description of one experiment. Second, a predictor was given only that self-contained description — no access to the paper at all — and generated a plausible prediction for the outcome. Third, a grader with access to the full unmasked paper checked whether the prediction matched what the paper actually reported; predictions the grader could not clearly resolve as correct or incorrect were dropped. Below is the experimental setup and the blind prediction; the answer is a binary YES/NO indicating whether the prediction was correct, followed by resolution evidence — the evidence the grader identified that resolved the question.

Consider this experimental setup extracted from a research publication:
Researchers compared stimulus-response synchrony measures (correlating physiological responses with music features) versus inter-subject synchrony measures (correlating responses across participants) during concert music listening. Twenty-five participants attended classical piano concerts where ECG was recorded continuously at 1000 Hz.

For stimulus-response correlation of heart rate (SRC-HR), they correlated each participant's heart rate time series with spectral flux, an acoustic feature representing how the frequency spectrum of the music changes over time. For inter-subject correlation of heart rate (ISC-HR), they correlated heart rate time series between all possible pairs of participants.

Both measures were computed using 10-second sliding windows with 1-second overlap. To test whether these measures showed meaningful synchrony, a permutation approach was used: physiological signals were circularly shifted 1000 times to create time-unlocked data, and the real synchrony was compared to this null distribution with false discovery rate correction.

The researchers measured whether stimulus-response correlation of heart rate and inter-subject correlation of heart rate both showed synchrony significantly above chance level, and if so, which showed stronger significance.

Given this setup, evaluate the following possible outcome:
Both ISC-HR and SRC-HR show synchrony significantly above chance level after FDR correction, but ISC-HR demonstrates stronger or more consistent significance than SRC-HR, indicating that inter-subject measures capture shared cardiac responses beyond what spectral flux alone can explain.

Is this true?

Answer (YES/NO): NO